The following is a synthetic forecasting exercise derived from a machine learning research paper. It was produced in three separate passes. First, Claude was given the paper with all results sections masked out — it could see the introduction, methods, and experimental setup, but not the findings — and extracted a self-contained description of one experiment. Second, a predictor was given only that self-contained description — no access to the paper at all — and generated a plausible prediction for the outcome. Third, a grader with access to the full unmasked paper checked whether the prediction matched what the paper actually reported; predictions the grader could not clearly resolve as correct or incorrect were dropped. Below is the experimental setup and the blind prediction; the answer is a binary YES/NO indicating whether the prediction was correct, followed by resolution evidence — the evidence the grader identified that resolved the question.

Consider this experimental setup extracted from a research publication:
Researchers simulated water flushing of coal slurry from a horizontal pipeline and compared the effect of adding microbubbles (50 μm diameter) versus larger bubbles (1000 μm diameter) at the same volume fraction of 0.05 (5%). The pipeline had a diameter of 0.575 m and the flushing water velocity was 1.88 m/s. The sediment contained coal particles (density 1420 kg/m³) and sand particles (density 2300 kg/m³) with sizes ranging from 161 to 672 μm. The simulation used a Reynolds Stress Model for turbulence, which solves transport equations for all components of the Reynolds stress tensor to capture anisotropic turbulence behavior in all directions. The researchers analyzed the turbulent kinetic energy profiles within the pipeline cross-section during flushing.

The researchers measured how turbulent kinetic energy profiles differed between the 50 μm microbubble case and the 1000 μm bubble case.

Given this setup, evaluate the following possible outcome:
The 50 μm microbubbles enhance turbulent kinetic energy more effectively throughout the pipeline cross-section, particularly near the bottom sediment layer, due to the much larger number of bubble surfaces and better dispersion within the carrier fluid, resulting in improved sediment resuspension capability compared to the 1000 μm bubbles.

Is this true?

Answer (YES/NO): NO